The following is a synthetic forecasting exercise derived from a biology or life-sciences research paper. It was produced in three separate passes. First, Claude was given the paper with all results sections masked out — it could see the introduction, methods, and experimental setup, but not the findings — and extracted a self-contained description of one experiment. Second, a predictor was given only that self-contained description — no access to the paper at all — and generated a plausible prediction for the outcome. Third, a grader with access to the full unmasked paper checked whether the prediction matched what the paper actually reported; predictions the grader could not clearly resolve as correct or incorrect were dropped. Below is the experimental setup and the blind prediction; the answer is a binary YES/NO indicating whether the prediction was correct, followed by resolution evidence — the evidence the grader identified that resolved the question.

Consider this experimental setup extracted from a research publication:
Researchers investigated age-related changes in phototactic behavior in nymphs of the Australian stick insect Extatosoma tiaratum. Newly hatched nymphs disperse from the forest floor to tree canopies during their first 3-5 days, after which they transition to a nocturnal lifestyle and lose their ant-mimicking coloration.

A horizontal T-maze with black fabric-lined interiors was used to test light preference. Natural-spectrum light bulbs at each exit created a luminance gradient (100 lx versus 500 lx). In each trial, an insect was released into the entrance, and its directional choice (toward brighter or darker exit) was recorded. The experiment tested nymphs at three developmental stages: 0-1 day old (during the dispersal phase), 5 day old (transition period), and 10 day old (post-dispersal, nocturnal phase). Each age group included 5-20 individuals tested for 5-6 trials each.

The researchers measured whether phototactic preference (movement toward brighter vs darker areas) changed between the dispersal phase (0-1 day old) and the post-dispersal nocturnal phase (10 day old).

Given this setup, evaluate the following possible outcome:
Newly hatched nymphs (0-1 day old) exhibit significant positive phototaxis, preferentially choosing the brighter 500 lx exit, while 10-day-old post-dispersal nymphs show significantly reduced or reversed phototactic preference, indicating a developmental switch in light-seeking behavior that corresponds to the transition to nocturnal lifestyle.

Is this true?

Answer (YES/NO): YES